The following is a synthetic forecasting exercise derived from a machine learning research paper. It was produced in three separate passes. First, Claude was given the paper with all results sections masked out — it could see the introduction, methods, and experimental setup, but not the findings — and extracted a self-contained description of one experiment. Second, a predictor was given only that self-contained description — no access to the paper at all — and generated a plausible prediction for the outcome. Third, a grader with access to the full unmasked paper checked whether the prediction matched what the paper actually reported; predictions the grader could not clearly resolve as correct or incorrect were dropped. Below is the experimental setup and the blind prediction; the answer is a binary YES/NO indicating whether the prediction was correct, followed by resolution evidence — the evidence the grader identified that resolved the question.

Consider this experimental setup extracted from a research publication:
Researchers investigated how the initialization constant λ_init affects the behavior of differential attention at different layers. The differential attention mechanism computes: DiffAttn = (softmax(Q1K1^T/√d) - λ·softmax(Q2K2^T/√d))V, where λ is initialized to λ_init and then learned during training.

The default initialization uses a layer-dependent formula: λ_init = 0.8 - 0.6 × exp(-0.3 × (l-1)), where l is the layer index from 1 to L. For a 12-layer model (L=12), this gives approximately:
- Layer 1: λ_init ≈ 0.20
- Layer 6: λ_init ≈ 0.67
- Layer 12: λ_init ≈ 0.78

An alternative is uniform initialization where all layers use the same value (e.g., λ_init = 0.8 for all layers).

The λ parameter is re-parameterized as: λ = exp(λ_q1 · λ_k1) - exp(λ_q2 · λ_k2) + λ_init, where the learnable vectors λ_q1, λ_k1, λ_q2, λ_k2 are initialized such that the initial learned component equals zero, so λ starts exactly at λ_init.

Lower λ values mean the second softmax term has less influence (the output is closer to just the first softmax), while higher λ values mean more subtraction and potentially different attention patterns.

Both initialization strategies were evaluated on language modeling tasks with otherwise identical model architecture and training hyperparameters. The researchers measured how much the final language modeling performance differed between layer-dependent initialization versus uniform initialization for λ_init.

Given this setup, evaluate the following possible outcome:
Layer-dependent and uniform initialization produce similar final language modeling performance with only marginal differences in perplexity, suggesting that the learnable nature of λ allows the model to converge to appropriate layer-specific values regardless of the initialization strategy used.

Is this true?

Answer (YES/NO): YES